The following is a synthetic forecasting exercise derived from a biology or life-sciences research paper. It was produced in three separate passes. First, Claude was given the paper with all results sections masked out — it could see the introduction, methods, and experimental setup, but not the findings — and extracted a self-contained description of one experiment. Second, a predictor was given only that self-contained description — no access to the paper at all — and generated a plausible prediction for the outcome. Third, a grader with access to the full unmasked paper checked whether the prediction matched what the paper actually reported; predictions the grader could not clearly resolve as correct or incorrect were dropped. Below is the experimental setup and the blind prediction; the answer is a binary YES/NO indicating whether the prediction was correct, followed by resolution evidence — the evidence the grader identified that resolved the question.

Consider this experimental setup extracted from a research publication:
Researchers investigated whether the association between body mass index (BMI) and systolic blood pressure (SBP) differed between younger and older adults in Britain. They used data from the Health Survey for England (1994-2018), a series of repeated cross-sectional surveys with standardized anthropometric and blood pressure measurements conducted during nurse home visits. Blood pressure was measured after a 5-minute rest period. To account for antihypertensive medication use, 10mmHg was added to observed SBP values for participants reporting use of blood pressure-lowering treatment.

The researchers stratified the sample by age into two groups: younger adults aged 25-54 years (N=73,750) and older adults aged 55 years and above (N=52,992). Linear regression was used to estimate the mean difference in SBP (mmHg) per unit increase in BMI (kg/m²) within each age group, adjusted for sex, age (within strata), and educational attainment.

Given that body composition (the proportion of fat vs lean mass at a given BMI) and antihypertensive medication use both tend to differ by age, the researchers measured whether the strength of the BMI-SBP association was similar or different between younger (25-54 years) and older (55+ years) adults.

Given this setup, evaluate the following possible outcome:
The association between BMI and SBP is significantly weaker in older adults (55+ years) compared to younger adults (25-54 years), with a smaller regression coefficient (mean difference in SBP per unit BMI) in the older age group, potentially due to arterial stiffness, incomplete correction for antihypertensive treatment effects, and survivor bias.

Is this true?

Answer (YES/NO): YES